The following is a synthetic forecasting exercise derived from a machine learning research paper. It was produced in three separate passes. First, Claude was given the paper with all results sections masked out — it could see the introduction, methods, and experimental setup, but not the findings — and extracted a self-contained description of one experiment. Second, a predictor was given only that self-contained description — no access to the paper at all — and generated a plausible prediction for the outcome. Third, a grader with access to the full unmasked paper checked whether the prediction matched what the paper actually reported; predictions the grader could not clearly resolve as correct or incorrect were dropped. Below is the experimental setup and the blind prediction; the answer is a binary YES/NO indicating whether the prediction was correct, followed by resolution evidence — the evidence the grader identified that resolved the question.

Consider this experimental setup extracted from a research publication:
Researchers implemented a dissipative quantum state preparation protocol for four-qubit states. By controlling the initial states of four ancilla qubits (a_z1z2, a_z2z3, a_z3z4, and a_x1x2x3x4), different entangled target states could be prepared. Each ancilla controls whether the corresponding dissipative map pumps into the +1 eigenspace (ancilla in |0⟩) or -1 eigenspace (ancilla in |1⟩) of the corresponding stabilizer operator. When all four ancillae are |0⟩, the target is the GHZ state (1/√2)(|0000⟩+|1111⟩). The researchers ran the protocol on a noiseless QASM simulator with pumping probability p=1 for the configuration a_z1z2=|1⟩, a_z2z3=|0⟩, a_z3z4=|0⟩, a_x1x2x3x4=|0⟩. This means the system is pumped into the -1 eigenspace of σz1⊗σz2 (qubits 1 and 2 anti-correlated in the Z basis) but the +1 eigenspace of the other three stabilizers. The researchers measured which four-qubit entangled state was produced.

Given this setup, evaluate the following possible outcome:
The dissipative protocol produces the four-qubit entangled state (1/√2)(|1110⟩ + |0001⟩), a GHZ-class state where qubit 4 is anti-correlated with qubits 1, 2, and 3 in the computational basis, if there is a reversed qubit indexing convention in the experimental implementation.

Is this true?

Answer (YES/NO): NO